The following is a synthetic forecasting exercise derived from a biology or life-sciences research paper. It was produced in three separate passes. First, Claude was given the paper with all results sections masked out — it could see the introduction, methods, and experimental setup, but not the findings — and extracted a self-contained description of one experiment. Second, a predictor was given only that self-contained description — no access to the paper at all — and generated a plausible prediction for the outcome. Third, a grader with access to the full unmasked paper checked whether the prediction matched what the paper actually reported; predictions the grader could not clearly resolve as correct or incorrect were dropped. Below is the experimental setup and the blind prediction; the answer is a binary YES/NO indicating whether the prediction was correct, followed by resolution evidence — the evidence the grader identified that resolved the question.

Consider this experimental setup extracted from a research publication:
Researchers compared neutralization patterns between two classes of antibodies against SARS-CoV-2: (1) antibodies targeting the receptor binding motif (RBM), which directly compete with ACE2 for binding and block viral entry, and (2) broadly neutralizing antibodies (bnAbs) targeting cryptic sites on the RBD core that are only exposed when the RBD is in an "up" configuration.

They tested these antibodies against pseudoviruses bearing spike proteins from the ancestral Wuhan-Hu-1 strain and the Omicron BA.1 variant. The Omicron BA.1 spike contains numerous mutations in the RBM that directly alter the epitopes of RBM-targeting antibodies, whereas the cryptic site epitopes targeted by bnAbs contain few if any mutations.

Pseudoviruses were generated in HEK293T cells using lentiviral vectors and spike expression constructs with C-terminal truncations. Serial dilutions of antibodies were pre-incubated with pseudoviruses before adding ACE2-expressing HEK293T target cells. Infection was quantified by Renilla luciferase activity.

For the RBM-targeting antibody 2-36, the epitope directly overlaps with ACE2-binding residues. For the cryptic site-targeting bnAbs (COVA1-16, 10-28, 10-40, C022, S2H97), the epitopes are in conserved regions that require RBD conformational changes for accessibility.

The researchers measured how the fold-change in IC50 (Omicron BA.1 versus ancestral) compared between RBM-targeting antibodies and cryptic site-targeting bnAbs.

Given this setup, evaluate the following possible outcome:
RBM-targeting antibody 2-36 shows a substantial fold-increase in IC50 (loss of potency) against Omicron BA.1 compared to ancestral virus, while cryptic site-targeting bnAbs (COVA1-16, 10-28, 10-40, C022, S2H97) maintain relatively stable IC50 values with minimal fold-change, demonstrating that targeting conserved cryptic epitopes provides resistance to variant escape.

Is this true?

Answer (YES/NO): NO